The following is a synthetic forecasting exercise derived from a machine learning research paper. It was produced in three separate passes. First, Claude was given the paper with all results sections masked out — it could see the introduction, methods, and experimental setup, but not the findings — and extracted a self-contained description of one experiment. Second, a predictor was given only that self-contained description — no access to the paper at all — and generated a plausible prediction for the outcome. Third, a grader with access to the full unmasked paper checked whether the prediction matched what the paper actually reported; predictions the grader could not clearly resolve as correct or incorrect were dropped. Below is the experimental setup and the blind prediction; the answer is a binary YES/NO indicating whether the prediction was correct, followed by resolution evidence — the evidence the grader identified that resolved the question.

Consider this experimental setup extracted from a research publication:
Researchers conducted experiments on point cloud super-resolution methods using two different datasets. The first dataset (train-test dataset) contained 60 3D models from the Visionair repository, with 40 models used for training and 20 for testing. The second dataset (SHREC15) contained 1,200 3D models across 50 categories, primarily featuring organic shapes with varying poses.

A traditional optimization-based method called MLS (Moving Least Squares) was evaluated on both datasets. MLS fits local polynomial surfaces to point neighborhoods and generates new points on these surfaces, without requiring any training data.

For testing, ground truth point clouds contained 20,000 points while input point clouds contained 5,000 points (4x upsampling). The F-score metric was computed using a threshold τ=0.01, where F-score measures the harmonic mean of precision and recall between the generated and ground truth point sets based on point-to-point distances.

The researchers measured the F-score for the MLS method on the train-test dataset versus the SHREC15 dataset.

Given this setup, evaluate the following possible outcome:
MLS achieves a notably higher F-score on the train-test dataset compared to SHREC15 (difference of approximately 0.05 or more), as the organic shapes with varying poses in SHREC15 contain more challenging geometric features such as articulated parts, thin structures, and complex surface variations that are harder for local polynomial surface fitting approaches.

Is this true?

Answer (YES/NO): NO